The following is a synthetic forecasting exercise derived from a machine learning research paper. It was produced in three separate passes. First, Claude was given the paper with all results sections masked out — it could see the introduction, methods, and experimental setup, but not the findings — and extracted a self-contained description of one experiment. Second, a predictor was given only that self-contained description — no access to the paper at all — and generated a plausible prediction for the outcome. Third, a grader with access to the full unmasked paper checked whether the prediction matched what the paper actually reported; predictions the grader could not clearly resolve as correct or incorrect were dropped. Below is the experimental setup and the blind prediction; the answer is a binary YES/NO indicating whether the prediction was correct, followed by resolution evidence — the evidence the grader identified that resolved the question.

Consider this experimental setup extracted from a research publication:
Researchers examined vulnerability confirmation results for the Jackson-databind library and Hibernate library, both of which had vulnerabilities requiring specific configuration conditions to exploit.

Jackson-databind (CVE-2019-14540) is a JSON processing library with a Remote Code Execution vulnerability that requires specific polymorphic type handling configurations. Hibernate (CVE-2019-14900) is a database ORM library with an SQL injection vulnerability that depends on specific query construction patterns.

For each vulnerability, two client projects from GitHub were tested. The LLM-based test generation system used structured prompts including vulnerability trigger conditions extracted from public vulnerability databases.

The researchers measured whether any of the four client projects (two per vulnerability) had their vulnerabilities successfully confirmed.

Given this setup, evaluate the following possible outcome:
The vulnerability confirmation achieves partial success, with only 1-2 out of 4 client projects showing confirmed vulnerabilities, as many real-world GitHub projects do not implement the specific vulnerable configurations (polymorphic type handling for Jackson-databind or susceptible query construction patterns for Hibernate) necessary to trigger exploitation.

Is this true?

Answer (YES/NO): NO